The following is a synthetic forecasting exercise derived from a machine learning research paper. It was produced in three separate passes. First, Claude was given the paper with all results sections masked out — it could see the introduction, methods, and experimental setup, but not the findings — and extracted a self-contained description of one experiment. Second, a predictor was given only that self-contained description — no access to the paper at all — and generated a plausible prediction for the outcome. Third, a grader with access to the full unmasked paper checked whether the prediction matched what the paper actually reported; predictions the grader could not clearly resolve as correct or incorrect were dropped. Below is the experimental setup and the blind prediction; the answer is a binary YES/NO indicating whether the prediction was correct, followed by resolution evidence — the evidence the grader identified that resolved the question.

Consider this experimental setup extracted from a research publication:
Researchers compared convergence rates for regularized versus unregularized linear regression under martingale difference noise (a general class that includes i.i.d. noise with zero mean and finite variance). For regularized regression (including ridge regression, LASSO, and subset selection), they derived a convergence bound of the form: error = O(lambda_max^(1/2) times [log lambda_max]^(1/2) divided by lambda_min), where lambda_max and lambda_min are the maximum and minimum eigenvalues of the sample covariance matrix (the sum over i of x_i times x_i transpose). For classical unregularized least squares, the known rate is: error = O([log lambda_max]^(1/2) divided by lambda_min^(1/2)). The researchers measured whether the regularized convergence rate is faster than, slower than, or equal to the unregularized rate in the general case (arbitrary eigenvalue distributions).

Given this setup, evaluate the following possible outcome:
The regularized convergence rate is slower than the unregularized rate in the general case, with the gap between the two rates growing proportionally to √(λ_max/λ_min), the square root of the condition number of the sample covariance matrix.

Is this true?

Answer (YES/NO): YES